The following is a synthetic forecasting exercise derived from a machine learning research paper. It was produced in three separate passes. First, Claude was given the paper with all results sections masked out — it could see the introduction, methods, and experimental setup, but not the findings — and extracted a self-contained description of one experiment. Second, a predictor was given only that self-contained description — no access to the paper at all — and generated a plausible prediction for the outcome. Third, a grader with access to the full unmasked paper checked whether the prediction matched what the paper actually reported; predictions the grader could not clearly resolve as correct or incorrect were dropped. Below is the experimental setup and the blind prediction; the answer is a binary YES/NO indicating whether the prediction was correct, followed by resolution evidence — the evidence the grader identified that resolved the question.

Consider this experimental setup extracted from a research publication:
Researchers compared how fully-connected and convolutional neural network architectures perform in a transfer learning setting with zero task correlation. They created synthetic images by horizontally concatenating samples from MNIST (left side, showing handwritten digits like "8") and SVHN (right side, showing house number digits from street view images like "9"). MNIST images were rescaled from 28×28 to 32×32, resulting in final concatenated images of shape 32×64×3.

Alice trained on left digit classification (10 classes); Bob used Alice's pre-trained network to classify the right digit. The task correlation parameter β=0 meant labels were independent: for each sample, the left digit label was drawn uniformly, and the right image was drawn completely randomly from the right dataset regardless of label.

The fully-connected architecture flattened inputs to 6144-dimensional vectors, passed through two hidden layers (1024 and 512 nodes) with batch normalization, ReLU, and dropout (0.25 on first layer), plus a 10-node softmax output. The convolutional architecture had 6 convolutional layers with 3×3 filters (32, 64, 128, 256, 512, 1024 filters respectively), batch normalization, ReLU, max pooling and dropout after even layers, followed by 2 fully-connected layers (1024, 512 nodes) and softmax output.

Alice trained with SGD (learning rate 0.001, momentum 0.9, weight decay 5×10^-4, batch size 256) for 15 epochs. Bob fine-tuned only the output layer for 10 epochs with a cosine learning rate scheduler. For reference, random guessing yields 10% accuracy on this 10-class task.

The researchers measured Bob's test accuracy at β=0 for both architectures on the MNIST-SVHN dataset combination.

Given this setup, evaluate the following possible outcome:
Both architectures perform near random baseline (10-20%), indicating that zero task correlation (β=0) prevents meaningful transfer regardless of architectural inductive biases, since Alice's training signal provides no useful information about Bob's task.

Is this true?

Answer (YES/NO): NO